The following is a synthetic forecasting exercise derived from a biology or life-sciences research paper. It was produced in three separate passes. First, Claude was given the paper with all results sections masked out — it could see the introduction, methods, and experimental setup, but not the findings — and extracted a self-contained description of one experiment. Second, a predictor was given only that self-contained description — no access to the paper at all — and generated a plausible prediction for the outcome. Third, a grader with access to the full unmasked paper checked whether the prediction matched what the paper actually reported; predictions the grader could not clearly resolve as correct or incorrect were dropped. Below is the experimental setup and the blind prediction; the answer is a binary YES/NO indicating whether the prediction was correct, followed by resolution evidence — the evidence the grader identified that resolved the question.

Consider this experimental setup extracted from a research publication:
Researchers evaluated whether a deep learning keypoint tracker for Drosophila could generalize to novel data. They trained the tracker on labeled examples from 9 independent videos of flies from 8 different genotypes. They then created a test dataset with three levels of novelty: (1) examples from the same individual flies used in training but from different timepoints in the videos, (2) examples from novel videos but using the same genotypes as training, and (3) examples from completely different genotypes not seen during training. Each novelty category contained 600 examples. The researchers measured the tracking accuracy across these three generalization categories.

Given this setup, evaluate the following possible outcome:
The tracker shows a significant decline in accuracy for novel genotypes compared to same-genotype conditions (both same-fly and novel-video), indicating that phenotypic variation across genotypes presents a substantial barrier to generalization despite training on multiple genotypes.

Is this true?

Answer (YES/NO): NO